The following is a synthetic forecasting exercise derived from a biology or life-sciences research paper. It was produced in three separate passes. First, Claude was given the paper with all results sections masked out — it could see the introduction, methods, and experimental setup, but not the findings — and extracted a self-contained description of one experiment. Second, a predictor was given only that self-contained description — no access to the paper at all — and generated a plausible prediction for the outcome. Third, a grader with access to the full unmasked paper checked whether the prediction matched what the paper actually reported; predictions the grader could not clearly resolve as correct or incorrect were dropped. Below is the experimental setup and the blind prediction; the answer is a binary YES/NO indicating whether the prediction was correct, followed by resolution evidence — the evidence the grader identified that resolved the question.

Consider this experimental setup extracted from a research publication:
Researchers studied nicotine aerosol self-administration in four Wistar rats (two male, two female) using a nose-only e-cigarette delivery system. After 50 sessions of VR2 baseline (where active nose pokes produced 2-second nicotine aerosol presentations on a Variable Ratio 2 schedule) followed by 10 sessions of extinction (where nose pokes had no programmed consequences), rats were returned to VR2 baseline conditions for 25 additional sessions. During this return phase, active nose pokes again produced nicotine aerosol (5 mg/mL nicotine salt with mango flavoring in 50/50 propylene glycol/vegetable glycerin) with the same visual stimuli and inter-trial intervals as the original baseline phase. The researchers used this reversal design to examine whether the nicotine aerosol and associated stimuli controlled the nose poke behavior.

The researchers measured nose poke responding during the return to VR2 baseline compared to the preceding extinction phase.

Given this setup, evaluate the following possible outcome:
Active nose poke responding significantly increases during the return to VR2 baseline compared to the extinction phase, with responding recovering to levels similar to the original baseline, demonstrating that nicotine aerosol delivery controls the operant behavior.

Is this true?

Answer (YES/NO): YES